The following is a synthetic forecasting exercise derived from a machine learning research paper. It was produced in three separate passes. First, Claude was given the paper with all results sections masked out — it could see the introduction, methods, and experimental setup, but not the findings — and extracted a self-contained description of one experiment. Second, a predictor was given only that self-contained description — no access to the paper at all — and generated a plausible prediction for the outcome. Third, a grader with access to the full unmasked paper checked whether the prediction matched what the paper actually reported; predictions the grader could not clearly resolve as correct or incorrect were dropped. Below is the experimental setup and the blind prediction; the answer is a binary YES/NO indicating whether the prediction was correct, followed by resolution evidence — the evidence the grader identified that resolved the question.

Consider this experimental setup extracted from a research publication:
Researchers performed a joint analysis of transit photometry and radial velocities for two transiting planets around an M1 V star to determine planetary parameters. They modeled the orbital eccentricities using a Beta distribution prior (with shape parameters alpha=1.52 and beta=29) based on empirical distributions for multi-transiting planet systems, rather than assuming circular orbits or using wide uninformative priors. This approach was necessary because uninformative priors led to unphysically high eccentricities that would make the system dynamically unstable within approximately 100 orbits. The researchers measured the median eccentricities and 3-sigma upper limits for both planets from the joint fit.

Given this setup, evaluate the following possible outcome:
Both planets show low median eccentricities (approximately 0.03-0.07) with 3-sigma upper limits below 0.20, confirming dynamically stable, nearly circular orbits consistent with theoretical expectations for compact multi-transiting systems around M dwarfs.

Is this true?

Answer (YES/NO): YES